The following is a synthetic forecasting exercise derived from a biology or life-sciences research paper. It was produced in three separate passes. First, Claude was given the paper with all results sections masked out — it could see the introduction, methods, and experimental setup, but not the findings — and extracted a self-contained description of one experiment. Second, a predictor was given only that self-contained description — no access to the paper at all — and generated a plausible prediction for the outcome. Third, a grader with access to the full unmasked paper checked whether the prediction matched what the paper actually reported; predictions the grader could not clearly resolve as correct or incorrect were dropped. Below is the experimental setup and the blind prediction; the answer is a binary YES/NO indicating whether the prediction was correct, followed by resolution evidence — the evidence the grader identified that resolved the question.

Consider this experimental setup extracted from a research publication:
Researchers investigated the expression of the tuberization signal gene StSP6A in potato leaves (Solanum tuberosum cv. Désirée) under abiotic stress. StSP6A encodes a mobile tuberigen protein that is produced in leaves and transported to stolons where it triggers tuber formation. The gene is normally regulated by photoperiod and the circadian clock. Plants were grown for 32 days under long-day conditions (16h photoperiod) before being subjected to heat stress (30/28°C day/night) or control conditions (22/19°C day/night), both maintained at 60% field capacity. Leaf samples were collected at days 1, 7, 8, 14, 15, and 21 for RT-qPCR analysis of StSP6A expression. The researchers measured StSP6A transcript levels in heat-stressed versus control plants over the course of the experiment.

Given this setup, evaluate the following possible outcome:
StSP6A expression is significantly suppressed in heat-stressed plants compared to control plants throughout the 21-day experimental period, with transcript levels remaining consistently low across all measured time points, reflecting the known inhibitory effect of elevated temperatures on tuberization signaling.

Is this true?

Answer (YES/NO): NO